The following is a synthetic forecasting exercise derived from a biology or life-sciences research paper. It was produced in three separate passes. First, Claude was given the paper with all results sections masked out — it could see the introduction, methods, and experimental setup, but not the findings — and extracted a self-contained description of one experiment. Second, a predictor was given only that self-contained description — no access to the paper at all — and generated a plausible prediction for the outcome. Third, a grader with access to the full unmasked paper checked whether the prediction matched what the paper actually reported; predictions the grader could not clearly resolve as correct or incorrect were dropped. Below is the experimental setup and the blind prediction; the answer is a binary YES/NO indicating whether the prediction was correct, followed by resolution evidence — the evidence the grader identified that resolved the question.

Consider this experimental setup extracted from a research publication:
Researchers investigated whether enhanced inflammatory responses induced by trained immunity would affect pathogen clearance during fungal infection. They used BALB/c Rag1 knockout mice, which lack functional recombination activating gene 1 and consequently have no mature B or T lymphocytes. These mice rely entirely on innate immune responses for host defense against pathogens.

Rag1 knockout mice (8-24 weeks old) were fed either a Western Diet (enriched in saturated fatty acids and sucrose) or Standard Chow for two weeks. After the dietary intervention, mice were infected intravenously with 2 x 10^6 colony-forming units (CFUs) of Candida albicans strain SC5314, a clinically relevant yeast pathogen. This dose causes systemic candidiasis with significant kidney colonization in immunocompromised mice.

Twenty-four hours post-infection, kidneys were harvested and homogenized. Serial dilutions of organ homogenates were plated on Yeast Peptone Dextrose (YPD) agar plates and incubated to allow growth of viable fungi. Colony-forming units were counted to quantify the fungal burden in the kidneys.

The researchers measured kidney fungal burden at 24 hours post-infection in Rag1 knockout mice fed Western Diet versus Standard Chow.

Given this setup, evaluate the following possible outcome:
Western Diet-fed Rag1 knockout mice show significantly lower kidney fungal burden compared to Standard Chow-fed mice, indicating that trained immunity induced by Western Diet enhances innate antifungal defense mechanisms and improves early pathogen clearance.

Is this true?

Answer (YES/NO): NO